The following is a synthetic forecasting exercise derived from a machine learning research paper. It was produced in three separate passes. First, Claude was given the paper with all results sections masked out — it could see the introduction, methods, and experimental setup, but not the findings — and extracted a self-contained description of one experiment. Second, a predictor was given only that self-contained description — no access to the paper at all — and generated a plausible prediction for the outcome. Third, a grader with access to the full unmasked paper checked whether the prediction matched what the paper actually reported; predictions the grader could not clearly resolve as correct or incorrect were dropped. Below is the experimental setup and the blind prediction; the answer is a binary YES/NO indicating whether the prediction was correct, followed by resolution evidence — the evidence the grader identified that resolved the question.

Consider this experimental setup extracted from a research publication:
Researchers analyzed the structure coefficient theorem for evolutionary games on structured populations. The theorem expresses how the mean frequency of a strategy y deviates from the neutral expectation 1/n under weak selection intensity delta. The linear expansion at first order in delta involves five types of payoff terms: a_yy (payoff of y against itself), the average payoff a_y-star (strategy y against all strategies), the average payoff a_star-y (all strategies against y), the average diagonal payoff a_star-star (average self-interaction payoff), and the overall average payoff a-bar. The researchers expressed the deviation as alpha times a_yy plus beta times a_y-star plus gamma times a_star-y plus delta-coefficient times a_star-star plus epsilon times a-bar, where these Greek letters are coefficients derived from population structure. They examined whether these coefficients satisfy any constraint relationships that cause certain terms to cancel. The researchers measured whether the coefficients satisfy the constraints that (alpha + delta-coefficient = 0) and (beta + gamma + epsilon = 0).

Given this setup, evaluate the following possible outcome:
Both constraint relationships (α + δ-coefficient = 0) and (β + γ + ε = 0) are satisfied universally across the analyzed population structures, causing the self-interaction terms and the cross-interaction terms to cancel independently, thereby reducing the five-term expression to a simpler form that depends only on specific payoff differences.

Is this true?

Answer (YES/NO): YES